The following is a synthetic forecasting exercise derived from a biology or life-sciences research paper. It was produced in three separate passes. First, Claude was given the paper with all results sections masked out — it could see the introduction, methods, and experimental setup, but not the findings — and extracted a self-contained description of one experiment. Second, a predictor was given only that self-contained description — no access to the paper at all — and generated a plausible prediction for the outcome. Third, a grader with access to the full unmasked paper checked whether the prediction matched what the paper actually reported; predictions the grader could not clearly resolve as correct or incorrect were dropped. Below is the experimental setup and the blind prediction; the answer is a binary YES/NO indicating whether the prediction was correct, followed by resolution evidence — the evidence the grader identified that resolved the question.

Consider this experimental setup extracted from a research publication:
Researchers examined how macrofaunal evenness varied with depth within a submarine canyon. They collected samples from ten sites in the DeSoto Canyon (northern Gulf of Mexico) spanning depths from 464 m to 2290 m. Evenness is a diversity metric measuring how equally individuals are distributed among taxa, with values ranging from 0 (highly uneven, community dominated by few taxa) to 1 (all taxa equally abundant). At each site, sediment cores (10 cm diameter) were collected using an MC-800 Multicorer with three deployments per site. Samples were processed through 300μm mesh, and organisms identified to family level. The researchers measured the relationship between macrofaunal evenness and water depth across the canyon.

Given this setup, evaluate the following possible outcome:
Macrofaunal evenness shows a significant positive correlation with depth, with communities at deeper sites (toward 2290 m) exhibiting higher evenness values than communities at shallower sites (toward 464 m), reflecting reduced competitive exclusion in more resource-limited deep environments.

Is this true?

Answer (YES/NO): YES